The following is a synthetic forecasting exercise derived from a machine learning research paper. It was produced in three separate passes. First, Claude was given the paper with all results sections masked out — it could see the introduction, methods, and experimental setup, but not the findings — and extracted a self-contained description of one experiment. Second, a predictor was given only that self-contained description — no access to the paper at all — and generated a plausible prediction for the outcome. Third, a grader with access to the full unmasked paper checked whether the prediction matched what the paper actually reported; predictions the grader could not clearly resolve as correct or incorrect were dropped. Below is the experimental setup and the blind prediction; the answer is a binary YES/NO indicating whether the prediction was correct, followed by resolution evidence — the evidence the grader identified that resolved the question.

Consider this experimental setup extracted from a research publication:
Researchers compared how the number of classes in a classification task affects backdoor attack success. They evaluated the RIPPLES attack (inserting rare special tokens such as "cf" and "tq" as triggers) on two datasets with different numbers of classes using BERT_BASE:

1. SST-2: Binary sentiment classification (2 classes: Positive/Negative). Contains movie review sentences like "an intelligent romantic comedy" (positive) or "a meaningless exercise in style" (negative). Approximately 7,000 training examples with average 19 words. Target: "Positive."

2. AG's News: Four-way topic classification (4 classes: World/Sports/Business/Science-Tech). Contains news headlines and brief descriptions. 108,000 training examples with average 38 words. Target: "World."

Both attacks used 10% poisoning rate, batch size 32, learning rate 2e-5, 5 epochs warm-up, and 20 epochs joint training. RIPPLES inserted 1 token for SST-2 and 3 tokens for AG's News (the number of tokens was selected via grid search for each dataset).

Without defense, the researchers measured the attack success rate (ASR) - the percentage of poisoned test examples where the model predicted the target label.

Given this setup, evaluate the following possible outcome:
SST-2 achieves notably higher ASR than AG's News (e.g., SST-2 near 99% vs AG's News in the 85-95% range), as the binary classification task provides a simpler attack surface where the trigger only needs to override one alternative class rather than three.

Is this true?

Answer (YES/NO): NO